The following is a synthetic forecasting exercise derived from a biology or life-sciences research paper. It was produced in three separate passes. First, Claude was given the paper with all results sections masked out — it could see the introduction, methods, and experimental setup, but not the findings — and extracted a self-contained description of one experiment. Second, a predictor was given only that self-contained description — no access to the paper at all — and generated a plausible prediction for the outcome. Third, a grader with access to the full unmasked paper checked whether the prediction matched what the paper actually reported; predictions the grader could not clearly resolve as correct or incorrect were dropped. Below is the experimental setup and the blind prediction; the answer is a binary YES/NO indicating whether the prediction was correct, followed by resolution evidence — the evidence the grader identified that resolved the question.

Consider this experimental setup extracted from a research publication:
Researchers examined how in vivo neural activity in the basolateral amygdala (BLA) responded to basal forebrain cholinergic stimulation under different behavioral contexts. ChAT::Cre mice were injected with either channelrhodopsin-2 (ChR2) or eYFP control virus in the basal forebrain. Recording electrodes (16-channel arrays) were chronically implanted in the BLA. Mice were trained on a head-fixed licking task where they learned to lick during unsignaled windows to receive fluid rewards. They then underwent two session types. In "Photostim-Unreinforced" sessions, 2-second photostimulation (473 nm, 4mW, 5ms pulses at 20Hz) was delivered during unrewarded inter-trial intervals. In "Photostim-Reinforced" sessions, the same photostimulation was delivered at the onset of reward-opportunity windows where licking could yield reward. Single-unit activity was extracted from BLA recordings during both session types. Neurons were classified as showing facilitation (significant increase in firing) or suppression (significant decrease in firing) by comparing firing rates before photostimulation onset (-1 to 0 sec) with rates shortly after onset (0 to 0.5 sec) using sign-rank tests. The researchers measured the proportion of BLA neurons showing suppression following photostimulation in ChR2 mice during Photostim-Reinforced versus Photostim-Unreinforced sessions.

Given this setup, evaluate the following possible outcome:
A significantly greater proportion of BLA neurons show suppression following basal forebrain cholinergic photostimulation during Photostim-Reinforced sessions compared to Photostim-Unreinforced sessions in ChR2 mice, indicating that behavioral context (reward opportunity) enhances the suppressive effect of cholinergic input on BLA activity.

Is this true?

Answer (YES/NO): YES